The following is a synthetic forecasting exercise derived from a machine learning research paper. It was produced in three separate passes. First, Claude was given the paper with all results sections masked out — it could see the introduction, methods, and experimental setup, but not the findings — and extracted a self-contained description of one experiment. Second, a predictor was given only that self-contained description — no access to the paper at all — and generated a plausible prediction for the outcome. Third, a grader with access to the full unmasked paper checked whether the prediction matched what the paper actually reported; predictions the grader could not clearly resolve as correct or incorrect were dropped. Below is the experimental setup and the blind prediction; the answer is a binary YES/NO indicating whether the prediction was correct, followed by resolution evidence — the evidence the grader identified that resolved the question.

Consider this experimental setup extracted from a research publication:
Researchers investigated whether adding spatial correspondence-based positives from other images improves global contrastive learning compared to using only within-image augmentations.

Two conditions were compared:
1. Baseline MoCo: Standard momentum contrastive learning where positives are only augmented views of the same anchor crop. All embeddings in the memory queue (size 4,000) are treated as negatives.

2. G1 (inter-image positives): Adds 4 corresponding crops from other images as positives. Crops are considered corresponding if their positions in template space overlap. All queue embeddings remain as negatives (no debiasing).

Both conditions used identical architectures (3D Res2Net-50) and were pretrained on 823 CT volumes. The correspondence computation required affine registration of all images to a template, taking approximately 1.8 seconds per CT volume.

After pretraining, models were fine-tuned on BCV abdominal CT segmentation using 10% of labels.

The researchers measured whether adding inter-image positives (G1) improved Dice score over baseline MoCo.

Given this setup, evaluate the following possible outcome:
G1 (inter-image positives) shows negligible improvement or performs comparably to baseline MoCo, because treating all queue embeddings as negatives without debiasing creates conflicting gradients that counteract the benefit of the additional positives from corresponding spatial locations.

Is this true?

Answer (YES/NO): NO